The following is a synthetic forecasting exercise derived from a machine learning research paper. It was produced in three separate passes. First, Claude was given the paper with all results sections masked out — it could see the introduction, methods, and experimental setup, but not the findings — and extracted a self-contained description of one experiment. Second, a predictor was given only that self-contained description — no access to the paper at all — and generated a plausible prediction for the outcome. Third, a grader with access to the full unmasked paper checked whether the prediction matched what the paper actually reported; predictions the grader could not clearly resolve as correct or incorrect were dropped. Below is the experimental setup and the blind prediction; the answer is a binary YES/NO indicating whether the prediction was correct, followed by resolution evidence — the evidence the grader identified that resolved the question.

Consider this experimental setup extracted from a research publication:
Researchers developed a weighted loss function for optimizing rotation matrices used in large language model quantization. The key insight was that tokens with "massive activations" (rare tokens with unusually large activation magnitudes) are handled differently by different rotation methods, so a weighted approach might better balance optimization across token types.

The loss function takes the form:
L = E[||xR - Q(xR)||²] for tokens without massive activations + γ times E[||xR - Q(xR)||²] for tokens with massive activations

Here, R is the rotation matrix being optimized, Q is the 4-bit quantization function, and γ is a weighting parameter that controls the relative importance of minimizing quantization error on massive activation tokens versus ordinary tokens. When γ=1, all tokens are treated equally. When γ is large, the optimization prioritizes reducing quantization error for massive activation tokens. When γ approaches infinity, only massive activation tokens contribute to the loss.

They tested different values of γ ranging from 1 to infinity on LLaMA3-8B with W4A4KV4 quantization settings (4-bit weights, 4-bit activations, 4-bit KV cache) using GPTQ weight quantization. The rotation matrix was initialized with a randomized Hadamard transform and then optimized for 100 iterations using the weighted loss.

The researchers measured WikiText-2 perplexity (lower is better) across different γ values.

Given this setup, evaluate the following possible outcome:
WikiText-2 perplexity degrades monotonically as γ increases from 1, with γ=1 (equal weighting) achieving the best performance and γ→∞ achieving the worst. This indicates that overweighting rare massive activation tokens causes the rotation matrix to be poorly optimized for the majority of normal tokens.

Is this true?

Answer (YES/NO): NO